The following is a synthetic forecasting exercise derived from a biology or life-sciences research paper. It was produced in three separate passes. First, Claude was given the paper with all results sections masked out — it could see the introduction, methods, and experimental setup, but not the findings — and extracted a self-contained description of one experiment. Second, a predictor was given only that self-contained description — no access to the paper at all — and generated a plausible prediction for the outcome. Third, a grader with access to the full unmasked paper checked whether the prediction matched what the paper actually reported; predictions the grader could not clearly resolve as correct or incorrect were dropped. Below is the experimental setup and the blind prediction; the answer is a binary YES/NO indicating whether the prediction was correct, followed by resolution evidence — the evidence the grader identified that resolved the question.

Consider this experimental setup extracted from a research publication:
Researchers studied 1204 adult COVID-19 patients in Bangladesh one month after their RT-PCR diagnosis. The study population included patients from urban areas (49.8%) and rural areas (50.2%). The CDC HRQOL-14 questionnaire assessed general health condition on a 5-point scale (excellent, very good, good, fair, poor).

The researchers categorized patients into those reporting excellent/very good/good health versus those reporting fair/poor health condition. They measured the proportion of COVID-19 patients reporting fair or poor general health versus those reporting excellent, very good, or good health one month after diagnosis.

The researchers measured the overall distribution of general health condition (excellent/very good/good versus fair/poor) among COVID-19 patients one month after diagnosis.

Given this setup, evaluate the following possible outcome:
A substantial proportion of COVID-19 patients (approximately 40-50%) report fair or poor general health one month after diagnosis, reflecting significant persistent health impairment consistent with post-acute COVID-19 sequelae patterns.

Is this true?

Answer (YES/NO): NO